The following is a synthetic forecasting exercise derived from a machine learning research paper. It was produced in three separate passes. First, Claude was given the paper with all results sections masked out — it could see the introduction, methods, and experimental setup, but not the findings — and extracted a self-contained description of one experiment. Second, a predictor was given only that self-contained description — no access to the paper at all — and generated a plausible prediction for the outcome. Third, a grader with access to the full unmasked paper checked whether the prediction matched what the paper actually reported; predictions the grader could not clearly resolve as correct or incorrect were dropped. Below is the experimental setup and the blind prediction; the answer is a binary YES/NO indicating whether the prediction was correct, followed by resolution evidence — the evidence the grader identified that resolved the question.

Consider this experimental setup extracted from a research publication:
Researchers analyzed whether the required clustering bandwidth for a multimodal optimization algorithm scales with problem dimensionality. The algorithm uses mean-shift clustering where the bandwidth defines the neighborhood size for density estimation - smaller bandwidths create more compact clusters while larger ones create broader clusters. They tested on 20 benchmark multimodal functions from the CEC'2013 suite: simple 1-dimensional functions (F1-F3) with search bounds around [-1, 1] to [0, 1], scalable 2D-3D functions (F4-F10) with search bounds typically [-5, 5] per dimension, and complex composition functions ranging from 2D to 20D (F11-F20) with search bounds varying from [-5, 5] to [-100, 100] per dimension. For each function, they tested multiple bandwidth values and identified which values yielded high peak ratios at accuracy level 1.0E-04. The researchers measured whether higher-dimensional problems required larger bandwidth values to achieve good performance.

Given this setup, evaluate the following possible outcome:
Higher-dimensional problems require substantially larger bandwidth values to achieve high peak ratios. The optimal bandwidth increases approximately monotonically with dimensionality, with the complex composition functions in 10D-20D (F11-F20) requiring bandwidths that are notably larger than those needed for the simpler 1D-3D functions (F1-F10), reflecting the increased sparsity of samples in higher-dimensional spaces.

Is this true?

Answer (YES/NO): NO